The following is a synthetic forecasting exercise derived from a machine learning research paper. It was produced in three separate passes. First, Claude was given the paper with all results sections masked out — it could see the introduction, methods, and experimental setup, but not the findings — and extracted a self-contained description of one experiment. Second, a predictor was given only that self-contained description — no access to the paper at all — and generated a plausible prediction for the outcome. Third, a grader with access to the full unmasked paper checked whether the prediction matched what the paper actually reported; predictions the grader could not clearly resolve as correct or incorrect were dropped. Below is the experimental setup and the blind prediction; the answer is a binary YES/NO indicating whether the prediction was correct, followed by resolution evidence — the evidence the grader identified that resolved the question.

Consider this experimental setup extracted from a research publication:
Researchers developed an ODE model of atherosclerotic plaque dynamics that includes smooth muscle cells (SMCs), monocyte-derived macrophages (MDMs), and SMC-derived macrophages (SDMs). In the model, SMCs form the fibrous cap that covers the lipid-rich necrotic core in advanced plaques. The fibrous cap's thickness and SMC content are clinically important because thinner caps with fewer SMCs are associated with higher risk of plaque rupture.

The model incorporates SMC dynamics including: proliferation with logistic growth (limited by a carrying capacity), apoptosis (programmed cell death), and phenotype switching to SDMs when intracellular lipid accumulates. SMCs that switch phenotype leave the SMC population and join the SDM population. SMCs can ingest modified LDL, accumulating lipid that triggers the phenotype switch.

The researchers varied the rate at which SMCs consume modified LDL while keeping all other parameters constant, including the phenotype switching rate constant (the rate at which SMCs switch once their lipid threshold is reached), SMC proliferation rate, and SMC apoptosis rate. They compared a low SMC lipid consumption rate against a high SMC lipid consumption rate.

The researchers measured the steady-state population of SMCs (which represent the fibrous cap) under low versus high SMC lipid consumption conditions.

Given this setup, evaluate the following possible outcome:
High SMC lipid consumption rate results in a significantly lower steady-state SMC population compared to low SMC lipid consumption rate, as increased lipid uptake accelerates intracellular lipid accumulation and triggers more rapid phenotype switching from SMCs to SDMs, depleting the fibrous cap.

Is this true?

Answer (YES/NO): NO